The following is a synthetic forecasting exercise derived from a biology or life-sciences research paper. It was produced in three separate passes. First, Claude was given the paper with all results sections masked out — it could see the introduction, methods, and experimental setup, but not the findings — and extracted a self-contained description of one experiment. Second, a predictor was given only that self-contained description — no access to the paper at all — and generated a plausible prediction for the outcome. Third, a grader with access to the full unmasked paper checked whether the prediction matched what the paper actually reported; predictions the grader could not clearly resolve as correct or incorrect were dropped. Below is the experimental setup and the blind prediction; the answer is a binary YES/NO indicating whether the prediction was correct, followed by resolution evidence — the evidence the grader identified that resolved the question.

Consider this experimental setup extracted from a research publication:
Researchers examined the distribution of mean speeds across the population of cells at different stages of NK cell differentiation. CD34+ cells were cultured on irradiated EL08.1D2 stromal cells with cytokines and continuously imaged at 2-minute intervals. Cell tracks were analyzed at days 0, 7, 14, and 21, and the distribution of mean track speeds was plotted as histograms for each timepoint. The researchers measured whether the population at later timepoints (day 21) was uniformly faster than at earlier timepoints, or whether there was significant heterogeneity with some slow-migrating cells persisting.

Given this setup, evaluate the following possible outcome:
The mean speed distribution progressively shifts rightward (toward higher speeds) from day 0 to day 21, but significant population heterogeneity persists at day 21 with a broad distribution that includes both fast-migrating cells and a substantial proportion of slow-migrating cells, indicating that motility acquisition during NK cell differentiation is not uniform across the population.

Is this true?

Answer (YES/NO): YES